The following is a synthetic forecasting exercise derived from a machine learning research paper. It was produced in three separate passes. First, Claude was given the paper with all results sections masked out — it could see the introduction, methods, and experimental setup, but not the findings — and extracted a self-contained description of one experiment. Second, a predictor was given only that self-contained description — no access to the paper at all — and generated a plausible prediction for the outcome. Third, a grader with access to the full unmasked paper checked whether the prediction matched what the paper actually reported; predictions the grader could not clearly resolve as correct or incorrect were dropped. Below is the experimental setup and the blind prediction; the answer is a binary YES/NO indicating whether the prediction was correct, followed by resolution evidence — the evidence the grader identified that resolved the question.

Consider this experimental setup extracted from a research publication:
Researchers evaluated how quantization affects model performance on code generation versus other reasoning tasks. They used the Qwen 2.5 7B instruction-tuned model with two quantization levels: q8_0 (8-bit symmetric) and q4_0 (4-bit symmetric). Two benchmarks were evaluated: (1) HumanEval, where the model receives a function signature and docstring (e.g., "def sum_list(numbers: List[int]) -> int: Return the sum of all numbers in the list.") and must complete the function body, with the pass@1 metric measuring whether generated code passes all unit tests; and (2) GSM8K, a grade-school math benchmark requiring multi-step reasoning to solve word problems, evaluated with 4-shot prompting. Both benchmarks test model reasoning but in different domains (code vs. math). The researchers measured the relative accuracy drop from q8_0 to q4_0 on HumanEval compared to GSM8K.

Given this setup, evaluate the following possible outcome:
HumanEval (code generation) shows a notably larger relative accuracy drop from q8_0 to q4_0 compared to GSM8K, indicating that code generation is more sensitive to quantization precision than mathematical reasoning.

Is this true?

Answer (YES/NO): YES